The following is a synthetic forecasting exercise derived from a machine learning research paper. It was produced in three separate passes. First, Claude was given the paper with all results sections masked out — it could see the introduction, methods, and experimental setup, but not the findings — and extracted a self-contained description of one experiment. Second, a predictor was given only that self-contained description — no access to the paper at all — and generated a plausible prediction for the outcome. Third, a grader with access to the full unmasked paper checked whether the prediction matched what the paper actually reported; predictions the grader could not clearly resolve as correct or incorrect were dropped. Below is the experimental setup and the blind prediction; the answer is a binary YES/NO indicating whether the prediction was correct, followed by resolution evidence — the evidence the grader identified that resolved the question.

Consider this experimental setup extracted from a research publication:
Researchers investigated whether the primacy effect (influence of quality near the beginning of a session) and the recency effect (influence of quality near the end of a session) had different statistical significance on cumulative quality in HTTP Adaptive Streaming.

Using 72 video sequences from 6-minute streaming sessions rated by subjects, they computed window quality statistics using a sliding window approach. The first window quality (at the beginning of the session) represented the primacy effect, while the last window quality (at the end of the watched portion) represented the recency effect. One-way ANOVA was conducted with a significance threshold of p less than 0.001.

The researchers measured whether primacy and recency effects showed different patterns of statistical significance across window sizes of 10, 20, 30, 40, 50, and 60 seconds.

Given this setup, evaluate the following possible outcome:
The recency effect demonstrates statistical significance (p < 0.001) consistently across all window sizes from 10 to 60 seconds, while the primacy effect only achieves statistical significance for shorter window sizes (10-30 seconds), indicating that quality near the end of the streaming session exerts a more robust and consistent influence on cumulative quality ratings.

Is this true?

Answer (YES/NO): NO